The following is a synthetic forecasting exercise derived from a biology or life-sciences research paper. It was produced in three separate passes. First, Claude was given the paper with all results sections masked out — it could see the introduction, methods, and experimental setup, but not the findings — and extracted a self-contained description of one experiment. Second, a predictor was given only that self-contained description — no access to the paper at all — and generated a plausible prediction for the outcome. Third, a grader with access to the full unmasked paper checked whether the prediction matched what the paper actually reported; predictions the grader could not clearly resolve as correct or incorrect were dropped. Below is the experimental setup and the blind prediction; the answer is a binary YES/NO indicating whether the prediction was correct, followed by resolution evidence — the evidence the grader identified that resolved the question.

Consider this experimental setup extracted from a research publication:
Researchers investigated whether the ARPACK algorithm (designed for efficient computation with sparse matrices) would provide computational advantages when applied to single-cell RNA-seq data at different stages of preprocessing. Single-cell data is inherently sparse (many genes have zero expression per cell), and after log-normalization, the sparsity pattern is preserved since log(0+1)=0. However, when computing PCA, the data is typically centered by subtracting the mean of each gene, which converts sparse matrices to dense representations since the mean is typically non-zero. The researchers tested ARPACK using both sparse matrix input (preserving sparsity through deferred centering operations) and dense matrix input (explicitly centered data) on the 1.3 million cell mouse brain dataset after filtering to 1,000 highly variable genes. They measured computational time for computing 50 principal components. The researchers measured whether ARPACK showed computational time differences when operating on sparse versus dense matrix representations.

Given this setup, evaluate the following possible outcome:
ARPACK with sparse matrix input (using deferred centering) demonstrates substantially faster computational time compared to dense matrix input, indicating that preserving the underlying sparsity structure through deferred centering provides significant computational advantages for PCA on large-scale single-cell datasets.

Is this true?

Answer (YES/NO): YES